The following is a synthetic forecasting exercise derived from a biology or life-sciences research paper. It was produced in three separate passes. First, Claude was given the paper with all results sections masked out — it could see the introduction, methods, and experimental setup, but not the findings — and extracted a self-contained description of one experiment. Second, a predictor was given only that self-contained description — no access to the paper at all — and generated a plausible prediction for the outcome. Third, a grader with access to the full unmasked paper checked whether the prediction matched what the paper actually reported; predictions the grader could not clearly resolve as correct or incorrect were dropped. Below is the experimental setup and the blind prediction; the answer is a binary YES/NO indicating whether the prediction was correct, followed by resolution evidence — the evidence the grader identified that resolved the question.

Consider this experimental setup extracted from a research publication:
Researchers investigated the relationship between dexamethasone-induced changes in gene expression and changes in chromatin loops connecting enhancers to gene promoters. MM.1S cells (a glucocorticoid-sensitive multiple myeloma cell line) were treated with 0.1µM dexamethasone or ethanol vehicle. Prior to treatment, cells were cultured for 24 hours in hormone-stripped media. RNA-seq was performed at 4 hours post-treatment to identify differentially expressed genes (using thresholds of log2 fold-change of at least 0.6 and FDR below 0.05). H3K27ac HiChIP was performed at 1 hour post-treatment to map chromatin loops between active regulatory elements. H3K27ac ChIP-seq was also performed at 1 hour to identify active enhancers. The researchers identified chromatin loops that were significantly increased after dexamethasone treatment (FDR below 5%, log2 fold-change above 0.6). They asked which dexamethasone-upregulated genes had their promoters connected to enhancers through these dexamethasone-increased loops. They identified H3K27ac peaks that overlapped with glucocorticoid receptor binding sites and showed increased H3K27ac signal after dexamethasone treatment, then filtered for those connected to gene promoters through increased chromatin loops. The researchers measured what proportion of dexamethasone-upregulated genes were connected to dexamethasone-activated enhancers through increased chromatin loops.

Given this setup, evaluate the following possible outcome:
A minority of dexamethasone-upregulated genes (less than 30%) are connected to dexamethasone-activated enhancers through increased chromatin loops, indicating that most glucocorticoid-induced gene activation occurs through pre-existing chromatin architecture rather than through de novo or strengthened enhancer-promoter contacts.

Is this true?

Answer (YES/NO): NO